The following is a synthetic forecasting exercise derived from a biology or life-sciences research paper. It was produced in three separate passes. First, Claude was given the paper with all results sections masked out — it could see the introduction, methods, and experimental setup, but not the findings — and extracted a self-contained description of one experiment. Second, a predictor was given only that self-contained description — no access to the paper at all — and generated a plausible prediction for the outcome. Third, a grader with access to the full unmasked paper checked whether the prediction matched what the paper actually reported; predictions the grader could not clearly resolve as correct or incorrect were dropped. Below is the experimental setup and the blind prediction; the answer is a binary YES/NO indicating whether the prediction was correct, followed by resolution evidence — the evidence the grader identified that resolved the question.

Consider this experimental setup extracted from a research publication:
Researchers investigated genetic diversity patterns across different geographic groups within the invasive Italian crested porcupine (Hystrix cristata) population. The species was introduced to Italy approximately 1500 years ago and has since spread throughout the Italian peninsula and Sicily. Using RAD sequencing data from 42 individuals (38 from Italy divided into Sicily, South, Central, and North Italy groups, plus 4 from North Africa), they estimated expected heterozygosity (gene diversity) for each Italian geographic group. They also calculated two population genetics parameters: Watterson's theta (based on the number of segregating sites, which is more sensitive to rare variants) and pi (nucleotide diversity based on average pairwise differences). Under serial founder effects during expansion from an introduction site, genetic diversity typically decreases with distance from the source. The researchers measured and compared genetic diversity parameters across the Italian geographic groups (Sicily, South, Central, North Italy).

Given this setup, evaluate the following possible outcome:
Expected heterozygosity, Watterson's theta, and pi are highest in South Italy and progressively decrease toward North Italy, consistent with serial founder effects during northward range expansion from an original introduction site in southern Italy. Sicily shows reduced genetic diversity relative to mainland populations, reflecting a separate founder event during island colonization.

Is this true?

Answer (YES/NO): NO